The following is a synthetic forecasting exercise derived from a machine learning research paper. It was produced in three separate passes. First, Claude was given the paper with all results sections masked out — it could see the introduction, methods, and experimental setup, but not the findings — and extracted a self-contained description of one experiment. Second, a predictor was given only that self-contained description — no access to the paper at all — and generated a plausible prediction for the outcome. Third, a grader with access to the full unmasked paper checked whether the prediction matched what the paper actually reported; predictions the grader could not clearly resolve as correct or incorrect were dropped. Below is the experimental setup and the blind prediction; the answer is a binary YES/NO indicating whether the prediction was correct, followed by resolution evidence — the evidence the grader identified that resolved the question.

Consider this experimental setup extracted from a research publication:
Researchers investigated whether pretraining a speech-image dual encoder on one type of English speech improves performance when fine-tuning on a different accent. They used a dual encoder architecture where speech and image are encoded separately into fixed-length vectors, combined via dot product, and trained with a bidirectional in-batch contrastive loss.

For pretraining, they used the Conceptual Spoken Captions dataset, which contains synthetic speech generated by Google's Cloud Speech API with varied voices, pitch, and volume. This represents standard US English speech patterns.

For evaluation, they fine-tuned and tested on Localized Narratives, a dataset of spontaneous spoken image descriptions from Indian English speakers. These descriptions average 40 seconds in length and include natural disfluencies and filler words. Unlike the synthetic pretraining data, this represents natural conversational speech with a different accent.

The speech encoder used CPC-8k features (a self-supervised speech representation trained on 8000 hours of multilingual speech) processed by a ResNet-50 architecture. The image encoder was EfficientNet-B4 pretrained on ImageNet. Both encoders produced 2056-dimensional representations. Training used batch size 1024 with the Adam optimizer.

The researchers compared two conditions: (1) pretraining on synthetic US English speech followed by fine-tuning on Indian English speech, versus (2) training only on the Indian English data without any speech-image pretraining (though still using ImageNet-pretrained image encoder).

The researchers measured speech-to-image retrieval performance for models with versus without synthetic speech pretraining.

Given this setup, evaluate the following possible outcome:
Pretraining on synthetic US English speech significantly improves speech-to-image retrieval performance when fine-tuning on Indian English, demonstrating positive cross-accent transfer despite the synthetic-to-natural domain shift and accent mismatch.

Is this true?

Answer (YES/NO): NO